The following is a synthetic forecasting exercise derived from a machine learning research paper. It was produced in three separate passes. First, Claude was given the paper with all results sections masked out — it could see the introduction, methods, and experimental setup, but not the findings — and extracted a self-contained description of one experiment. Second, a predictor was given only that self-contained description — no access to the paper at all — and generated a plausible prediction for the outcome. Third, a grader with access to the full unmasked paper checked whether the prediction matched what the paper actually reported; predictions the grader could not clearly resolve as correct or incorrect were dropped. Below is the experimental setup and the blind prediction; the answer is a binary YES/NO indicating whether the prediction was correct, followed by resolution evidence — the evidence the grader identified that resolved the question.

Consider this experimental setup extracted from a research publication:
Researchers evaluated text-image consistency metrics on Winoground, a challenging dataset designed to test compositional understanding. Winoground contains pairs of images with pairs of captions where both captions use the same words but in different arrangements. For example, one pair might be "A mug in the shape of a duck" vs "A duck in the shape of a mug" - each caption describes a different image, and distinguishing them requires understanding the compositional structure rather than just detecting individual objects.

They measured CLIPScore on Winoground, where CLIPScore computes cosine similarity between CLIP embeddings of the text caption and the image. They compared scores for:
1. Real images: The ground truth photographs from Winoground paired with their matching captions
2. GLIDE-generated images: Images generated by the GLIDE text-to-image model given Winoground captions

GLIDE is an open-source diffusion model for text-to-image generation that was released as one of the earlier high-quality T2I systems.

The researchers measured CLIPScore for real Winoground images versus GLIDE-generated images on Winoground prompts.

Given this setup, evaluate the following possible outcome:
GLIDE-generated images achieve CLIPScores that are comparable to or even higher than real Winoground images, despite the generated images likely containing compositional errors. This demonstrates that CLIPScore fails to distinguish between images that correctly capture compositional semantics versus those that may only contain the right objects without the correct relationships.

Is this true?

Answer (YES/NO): YES